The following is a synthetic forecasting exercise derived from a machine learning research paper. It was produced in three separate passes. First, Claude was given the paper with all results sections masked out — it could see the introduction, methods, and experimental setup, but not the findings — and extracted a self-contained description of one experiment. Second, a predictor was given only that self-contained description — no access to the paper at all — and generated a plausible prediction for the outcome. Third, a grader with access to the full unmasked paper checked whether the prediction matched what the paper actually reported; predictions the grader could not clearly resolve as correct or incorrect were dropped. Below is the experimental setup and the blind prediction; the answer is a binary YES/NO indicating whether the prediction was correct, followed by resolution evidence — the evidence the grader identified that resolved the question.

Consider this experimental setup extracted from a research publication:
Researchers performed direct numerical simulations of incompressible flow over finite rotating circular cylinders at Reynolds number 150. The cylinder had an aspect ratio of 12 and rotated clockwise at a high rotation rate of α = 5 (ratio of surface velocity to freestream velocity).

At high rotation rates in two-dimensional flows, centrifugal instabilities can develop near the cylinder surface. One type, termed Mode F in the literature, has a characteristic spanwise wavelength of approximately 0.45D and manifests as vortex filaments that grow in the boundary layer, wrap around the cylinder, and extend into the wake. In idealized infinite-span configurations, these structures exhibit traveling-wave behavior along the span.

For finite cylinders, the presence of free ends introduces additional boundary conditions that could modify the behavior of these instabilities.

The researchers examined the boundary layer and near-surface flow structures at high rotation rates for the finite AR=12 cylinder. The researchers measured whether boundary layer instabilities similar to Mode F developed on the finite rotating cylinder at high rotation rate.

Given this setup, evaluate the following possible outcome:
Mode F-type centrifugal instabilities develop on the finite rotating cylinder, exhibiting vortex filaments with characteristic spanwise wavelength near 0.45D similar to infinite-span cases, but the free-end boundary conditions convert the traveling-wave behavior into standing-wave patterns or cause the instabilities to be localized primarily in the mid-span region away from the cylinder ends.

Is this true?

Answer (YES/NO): NO